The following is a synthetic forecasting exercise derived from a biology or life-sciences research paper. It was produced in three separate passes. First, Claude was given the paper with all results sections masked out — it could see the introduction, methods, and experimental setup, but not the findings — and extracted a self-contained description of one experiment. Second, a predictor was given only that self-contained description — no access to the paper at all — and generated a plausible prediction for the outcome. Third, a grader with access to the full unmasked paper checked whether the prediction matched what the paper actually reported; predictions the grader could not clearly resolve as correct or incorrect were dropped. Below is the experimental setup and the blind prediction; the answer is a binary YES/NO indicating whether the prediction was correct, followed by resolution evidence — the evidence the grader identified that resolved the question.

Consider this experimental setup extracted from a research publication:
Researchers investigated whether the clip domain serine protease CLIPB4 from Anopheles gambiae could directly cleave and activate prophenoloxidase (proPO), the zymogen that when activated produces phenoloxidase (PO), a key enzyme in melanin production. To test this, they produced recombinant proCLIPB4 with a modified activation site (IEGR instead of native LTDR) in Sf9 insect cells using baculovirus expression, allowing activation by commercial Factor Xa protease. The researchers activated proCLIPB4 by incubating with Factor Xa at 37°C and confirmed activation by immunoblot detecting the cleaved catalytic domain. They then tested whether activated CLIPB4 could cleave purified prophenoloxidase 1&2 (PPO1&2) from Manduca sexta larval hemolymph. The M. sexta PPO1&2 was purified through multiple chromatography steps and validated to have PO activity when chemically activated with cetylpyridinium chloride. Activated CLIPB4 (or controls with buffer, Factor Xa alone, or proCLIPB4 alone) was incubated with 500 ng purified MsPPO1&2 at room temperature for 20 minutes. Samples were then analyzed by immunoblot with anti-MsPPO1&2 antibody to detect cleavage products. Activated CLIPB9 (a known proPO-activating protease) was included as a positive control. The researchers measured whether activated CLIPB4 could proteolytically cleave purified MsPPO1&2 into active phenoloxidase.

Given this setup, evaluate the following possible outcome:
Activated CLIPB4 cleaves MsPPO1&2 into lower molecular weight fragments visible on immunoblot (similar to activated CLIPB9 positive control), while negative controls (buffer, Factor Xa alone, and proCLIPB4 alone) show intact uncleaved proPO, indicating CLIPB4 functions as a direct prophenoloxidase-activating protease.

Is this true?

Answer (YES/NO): YES